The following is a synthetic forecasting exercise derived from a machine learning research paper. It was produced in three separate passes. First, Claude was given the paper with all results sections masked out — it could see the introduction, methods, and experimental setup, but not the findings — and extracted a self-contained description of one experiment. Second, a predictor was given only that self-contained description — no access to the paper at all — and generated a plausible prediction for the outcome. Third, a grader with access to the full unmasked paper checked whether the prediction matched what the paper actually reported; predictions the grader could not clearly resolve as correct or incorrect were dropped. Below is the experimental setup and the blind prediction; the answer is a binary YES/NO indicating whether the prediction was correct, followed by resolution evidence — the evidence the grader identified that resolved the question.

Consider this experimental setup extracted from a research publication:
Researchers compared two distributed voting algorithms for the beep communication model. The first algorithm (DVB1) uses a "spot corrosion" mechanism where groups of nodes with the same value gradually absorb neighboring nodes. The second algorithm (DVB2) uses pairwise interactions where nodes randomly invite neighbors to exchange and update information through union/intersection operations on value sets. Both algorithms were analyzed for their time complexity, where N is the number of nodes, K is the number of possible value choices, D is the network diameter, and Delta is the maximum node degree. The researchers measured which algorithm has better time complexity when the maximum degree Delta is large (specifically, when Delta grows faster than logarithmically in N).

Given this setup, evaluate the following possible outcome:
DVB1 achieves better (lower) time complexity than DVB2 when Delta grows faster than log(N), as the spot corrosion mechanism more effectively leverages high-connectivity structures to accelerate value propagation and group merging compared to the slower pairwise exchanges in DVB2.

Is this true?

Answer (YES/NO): YES